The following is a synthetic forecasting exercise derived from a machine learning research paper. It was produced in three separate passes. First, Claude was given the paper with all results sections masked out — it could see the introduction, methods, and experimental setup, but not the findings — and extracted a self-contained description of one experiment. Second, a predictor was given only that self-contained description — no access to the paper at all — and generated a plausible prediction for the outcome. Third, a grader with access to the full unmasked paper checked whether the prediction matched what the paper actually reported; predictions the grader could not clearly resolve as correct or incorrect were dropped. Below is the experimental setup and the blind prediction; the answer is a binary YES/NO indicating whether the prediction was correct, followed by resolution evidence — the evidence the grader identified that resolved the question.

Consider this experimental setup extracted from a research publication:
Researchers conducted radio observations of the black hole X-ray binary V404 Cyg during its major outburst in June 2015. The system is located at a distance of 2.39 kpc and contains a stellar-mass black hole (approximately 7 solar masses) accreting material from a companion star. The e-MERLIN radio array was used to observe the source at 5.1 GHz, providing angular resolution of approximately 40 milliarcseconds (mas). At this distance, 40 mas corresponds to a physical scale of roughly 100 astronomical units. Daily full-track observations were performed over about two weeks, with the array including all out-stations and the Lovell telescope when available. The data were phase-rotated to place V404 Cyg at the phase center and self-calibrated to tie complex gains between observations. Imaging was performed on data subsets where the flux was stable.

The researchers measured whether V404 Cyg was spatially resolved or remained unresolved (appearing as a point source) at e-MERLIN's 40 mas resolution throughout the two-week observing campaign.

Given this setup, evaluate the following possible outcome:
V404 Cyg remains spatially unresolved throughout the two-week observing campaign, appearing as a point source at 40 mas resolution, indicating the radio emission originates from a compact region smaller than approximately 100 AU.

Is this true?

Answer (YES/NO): YES